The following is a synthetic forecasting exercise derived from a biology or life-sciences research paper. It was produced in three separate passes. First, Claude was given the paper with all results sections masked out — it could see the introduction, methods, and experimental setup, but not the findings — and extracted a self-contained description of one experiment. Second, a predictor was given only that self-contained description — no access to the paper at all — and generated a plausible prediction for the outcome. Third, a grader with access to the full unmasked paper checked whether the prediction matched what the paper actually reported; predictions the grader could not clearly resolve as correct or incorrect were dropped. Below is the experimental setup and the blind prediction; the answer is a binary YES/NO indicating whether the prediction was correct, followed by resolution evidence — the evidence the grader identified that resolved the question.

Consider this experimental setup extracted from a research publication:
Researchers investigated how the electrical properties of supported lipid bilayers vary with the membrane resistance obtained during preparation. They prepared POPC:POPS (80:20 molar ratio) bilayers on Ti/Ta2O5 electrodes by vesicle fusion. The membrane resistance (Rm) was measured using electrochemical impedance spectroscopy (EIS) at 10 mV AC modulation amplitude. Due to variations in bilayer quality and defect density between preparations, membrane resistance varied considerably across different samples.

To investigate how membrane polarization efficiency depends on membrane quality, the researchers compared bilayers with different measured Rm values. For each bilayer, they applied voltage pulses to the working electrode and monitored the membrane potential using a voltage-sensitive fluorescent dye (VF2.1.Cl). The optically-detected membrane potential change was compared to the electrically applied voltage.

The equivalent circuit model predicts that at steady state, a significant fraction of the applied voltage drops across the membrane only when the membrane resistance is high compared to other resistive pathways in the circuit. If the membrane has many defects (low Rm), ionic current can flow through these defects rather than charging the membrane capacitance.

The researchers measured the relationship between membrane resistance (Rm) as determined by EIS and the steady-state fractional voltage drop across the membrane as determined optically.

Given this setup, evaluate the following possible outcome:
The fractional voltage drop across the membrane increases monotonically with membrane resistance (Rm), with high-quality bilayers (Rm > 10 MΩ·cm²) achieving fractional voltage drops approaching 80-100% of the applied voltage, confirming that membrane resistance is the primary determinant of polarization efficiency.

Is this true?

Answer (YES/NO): NO